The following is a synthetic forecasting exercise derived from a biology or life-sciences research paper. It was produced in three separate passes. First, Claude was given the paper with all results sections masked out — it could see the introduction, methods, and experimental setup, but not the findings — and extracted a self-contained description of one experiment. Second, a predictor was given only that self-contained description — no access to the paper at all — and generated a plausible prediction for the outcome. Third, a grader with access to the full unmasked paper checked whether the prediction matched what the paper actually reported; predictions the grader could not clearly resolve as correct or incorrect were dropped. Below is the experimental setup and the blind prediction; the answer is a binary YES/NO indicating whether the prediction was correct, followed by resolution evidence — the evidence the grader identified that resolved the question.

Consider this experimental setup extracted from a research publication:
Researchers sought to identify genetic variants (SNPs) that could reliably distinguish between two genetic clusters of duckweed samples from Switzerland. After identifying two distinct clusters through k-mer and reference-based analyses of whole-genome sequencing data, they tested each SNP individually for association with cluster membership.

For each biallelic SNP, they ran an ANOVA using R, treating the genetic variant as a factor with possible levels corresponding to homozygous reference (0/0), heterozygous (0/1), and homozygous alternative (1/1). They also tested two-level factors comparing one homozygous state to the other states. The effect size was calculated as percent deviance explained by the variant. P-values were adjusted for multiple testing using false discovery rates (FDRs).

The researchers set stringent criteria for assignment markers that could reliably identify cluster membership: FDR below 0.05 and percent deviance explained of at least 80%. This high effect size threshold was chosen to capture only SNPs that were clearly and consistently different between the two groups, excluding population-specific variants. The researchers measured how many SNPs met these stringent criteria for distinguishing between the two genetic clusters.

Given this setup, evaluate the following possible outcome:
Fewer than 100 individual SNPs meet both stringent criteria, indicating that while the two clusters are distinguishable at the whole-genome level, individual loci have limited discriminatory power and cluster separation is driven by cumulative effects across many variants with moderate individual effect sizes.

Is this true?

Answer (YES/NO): NO